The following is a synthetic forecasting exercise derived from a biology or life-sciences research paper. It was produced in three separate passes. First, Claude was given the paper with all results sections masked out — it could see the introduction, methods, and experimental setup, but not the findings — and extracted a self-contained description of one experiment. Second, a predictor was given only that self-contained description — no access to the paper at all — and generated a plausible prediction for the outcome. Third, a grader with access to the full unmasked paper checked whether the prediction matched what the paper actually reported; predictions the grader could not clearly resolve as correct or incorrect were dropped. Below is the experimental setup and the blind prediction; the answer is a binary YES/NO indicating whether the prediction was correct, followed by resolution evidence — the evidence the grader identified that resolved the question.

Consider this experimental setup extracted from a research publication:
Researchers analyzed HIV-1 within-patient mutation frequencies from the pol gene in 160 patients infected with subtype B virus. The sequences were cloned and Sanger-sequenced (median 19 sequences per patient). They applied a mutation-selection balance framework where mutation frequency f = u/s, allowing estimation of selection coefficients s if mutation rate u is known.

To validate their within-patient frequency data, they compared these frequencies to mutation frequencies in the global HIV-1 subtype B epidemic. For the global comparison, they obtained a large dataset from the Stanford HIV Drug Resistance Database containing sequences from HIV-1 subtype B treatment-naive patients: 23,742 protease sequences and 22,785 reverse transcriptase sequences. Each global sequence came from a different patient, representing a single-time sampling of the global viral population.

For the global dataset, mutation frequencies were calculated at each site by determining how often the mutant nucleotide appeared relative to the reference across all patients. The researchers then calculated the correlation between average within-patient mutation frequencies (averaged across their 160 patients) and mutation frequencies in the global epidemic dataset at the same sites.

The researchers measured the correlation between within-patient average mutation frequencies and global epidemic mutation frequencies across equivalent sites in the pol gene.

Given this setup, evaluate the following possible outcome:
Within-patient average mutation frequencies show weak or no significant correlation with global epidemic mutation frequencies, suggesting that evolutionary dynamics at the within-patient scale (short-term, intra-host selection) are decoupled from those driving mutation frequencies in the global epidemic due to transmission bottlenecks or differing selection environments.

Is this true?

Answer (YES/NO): NO